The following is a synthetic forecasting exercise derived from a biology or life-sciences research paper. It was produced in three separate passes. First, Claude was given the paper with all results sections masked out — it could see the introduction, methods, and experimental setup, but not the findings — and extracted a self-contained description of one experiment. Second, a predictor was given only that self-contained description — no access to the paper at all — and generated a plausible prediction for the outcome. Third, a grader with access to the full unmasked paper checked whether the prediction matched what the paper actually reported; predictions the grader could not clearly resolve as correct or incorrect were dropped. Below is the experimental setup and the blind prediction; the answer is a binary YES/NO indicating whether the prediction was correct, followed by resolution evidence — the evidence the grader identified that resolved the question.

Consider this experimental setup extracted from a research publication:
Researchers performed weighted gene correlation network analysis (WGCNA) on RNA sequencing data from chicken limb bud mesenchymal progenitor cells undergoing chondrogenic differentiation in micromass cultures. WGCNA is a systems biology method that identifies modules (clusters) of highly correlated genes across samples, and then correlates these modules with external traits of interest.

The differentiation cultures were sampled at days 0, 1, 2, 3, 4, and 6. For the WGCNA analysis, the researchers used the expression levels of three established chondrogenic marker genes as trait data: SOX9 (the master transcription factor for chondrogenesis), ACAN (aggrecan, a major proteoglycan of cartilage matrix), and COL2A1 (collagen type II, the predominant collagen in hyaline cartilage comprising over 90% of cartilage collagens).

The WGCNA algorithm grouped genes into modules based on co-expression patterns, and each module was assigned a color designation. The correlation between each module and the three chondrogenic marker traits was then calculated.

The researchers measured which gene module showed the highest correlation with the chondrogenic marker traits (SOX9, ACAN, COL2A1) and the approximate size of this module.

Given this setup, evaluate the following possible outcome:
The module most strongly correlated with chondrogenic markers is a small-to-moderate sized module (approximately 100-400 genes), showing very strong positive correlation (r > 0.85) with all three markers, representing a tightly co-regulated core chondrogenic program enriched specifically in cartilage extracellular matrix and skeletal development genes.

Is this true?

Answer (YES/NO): NO